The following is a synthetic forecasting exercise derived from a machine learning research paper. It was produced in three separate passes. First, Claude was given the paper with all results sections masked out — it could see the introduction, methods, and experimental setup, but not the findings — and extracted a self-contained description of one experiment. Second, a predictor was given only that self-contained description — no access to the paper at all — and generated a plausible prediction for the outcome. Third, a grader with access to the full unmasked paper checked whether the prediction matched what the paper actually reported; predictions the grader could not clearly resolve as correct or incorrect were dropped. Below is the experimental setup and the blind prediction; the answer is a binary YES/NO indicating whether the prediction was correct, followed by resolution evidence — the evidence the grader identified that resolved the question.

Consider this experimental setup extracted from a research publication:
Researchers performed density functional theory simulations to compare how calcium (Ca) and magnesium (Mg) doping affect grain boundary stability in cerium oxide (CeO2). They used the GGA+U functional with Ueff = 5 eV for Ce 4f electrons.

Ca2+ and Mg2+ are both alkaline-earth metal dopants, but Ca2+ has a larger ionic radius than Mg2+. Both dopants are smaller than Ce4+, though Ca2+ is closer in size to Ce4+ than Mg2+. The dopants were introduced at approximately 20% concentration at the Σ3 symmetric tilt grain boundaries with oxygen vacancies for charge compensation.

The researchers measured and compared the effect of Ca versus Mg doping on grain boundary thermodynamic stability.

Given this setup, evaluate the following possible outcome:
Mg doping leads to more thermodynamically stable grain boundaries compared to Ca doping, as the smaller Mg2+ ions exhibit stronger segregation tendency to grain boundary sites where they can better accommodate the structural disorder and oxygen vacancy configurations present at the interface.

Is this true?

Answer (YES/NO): NO